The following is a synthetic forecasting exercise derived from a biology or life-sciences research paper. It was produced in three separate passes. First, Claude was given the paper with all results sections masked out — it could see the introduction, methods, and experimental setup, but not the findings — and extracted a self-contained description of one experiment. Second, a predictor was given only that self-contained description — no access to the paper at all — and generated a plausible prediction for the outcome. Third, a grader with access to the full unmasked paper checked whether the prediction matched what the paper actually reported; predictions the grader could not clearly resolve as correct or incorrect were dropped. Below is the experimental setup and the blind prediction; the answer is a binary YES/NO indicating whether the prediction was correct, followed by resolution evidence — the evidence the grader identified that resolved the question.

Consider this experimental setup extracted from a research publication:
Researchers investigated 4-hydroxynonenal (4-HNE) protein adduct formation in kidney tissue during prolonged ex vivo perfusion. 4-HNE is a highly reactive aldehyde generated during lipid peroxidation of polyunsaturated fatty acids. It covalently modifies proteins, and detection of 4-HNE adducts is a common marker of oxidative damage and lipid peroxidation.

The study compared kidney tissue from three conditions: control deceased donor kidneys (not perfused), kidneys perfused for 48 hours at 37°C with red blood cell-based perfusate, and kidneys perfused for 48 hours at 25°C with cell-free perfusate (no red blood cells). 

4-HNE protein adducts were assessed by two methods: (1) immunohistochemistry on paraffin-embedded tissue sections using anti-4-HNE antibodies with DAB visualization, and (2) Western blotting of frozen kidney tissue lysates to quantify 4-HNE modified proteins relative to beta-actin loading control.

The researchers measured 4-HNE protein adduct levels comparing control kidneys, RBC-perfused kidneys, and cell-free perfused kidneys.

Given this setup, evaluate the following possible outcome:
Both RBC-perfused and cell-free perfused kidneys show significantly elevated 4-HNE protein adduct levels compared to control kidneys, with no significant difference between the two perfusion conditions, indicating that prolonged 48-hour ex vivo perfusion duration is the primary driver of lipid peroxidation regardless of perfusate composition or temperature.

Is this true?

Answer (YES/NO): NO